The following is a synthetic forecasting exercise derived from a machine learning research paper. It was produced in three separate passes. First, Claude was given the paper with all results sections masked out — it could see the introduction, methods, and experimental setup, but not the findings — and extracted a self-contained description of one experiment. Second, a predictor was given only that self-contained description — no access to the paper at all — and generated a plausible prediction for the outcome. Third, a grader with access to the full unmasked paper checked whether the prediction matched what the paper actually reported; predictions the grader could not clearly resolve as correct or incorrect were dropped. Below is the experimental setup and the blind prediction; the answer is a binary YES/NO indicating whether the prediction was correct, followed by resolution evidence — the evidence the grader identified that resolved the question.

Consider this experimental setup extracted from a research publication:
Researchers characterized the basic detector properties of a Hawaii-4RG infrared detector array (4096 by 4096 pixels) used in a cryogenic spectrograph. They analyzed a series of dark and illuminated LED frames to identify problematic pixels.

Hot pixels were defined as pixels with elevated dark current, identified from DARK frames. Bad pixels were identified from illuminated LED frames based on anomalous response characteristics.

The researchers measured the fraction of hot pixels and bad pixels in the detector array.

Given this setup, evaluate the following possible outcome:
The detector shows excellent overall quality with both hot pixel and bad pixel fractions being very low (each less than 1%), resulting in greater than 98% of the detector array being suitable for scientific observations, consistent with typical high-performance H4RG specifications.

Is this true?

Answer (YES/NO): YES